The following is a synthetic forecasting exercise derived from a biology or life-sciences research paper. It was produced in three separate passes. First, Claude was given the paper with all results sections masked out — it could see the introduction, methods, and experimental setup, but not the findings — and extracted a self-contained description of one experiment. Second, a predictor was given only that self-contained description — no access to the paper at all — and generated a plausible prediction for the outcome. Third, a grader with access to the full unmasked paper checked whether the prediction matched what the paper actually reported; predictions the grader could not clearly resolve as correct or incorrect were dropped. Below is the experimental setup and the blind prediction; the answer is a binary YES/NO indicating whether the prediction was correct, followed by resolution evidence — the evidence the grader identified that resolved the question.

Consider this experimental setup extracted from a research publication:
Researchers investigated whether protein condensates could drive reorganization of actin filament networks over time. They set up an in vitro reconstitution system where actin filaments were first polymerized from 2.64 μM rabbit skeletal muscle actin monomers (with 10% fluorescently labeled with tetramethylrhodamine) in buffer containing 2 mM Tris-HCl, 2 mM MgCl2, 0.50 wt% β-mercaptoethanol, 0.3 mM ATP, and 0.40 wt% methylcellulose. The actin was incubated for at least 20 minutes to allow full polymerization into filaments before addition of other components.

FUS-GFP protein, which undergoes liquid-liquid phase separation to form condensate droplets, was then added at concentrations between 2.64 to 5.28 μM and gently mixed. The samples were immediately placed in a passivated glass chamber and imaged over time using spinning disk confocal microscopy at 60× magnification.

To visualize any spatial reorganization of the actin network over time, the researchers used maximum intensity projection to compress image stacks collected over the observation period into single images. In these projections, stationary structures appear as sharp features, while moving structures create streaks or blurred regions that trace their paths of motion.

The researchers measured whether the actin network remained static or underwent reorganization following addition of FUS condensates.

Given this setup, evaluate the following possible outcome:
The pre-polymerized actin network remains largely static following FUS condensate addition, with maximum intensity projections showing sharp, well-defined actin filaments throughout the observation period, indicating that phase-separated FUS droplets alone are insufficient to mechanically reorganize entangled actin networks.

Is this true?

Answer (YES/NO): NO